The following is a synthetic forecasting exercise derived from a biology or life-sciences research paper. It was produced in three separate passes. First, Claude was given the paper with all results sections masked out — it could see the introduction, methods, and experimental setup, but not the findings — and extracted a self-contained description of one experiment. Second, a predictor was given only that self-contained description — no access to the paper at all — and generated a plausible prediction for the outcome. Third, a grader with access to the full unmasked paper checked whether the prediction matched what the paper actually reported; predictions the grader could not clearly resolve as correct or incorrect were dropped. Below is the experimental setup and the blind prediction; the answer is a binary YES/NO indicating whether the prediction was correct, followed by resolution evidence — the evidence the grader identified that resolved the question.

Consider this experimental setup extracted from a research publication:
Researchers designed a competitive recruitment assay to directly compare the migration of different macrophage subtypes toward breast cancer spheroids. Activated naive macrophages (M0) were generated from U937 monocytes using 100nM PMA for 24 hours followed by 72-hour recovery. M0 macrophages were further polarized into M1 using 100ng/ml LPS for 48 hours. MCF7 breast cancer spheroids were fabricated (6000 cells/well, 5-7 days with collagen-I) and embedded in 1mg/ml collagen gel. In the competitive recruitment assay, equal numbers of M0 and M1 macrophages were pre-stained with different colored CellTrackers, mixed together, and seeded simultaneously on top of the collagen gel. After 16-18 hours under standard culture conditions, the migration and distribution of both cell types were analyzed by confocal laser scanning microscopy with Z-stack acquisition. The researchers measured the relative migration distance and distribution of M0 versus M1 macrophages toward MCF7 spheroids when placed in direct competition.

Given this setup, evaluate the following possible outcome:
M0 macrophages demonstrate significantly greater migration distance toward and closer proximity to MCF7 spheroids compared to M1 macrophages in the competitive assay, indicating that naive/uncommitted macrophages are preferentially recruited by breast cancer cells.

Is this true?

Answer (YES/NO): YES